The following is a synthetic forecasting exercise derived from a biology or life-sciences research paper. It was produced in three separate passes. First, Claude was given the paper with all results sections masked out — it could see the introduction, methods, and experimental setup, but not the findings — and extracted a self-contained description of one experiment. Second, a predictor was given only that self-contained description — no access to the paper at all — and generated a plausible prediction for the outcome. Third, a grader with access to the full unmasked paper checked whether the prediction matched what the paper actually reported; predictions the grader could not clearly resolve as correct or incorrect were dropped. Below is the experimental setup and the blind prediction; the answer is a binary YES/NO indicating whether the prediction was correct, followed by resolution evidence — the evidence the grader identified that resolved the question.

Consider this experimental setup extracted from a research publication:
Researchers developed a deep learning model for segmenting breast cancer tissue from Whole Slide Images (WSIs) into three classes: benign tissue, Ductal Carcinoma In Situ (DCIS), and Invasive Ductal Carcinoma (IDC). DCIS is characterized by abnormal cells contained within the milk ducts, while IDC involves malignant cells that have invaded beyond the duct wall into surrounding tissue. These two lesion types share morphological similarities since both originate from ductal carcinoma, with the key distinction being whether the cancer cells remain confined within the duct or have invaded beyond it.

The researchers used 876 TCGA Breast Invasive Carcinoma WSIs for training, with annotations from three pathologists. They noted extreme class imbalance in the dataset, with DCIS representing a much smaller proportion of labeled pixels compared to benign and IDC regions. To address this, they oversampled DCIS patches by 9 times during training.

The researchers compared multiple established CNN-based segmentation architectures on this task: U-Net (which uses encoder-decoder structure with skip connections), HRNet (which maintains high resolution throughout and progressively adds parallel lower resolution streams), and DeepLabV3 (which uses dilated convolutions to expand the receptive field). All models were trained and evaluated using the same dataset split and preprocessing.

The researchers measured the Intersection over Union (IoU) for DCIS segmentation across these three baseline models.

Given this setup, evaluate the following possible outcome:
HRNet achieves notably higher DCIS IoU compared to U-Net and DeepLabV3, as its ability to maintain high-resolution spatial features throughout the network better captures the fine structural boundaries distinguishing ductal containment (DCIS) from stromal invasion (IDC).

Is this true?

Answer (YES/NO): NO